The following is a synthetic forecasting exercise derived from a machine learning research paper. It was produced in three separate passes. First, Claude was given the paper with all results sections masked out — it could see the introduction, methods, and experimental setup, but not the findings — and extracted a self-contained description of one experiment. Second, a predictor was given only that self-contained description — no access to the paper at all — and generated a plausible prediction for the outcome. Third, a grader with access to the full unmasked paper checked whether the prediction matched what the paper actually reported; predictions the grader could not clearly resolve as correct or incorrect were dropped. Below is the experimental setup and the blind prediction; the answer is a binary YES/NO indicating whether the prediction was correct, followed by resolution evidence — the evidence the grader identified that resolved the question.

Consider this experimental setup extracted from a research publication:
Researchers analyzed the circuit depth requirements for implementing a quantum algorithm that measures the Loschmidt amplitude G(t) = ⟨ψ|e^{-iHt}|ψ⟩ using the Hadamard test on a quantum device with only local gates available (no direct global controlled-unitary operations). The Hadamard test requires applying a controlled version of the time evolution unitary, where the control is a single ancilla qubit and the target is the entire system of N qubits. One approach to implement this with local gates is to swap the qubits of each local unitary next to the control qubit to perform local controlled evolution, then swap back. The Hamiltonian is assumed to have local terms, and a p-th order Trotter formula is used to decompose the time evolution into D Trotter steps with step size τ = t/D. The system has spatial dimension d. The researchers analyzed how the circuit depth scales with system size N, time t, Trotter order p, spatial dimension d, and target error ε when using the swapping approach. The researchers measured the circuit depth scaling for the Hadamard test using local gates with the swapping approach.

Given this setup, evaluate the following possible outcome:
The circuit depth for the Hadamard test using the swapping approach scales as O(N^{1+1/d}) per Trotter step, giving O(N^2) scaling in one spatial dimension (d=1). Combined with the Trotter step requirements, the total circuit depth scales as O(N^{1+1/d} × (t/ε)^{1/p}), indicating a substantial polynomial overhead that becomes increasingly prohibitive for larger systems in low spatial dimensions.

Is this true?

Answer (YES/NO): NO